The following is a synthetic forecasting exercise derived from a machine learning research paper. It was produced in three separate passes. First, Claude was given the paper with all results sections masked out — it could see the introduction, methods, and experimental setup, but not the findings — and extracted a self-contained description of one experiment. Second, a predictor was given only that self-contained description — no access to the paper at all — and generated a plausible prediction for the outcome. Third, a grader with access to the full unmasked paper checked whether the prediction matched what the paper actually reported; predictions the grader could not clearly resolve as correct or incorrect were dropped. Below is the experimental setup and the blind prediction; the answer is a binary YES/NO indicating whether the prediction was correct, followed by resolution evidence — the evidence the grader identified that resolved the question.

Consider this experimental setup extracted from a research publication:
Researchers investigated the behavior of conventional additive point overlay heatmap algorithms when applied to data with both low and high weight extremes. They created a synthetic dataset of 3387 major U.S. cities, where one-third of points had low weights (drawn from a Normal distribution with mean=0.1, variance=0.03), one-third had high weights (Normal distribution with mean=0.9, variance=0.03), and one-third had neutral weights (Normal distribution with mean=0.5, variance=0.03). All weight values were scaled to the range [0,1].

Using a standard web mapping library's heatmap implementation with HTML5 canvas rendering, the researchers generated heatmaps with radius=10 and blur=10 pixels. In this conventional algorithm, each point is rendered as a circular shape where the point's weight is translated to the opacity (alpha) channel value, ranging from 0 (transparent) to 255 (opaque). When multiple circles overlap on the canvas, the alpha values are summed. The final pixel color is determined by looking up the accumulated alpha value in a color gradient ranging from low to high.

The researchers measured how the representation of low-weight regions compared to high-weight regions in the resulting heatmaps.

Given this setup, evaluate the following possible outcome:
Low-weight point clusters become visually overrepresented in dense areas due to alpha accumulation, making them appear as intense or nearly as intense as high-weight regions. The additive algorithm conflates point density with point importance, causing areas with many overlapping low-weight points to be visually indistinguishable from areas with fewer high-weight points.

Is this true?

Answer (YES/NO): NO